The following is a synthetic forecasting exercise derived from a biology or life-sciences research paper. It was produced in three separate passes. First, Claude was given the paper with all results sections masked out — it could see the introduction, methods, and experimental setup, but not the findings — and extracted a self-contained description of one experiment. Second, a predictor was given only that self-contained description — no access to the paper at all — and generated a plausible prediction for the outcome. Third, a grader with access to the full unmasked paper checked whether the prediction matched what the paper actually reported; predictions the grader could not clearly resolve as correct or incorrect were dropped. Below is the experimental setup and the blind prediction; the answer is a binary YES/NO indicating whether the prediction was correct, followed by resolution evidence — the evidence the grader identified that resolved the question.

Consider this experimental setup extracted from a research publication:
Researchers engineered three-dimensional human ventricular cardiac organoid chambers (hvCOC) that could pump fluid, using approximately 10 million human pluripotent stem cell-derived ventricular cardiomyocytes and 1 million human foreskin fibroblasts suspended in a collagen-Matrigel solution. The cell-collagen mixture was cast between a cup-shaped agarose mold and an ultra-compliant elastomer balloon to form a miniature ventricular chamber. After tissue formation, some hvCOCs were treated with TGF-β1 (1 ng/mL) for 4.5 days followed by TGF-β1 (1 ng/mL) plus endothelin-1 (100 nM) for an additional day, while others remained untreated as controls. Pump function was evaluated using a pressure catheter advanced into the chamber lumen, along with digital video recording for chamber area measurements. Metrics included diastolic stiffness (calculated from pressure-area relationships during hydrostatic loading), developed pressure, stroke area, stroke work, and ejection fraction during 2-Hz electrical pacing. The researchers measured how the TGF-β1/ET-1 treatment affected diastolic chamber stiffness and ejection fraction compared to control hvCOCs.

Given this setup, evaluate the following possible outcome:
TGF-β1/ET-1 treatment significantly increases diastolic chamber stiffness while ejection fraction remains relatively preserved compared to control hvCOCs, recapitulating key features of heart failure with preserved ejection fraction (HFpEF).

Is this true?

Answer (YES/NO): YES